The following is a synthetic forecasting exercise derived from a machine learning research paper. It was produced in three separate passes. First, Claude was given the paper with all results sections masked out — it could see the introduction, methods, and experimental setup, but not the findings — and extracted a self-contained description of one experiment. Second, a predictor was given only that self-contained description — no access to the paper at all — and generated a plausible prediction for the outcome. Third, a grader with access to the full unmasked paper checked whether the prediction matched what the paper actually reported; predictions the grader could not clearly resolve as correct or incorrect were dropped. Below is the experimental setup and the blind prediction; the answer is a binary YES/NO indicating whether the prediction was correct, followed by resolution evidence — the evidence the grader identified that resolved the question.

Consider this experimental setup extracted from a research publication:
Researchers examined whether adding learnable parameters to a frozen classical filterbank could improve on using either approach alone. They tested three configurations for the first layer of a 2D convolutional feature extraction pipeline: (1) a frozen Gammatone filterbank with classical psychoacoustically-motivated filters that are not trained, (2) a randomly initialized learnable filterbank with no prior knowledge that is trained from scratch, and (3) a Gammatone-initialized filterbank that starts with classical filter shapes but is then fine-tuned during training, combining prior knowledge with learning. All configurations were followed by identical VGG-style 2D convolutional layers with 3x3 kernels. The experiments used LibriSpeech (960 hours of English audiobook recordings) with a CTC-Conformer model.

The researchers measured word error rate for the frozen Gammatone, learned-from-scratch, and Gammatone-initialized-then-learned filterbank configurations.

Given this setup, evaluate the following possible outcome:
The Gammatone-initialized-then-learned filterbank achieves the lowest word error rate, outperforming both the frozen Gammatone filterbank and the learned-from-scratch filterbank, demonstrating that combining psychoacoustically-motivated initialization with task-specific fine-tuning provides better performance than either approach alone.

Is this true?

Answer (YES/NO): NO